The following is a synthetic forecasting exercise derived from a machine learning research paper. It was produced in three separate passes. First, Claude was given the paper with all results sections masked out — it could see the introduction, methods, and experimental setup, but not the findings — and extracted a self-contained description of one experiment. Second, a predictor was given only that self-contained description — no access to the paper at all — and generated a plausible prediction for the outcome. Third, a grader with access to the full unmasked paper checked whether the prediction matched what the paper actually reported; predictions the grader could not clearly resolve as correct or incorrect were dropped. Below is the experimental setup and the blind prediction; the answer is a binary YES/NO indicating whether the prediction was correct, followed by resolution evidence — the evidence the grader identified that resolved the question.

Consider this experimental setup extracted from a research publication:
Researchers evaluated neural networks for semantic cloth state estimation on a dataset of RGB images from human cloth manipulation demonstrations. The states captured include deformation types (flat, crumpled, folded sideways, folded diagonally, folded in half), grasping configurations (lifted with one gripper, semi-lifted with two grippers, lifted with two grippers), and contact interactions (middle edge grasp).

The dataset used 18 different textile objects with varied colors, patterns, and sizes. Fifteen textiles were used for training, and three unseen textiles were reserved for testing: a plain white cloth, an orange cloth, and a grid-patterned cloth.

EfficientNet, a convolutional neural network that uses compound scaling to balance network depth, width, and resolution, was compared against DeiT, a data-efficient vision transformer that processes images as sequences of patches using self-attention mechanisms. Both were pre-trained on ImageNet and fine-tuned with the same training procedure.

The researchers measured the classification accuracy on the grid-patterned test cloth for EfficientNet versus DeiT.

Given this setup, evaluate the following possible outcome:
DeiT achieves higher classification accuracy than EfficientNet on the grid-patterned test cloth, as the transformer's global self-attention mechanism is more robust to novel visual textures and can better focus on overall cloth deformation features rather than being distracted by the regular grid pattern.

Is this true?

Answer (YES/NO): NO